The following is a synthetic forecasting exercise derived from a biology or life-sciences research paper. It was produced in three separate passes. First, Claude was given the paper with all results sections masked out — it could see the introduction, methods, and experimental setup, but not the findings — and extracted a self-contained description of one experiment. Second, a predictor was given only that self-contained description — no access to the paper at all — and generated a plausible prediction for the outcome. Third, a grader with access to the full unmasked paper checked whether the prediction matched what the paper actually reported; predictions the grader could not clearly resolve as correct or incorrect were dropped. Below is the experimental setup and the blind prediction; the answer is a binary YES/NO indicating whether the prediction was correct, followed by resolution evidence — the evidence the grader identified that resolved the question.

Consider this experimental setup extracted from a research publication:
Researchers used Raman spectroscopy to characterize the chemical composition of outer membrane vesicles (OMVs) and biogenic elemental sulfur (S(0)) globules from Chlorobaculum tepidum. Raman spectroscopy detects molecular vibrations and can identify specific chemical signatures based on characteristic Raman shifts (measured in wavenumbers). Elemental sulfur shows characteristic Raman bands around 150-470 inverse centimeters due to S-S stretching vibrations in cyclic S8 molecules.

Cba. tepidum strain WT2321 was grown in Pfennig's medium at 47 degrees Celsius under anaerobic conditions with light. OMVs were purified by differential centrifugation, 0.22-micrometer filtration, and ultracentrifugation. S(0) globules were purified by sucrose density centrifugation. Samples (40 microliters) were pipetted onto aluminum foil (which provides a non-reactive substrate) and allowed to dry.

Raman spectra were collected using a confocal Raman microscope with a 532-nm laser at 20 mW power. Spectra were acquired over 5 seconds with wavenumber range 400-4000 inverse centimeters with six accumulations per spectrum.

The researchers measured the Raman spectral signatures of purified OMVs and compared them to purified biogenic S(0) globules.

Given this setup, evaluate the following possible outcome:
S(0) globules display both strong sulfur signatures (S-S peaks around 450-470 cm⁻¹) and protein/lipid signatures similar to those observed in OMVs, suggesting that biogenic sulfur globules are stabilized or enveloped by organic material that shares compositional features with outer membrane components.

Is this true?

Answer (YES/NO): YES